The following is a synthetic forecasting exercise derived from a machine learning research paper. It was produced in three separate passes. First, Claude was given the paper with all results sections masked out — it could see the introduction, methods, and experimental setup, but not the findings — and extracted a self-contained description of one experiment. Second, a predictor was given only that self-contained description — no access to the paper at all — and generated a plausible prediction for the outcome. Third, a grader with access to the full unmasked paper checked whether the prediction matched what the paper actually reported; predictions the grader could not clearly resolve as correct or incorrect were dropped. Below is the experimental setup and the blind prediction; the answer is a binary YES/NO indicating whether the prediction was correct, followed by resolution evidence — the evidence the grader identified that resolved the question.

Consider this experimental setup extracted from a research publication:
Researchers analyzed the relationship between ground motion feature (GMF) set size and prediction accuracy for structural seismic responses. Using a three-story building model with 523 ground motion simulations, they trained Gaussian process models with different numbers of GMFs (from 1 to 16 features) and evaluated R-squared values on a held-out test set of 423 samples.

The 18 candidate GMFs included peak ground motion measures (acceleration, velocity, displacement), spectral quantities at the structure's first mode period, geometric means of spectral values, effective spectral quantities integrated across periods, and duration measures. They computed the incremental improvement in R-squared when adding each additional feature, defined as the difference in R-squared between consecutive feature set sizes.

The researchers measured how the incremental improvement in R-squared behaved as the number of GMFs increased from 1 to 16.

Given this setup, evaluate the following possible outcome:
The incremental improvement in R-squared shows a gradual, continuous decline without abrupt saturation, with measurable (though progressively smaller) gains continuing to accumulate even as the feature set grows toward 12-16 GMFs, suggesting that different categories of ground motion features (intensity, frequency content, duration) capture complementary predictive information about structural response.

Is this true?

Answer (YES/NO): NO